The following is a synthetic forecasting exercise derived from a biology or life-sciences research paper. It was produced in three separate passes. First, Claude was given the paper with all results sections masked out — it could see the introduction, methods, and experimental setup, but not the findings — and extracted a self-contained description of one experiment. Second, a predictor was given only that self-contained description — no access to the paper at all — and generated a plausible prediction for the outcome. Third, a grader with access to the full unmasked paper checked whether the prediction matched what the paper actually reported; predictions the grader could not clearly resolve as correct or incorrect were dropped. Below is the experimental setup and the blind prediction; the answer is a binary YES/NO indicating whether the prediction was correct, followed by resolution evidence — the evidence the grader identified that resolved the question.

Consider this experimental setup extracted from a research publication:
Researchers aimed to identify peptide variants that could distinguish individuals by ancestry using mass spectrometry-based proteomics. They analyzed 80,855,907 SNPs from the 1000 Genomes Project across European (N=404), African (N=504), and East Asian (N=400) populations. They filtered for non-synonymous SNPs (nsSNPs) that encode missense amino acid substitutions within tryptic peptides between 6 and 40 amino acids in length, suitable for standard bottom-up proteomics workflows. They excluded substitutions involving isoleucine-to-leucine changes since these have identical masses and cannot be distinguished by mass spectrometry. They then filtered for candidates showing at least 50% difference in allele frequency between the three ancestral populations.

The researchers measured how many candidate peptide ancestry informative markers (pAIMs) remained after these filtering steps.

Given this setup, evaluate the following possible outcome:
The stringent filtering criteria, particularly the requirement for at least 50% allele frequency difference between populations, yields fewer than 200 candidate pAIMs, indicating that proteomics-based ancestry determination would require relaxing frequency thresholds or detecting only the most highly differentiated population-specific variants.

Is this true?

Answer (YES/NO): NO